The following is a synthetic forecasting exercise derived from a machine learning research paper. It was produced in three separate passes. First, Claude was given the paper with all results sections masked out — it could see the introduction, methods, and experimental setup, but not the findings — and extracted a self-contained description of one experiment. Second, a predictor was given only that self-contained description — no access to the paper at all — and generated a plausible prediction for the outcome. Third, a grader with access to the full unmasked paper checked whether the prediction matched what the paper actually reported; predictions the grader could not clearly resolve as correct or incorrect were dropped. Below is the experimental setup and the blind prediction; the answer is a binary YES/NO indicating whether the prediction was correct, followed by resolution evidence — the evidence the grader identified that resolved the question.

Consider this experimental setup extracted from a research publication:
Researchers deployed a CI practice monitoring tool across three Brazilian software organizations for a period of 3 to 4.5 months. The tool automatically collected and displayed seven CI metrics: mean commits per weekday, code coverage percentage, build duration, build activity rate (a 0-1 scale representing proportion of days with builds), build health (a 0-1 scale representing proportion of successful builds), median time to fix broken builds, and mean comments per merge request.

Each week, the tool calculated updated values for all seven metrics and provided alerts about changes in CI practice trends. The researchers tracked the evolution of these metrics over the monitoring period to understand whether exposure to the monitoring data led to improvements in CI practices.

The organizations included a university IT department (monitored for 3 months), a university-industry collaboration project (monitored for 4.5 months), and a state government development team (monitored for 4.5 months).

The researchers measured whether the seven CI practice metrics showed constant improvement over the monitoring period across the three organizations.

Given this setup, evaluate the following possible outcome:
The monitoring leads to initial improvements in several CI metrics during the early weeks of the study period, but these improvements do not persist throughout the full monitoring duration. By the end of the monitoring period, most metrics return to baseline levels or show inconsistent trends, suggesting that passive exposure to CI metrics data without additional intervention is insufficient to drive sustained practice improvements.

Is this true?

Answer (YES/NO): NO